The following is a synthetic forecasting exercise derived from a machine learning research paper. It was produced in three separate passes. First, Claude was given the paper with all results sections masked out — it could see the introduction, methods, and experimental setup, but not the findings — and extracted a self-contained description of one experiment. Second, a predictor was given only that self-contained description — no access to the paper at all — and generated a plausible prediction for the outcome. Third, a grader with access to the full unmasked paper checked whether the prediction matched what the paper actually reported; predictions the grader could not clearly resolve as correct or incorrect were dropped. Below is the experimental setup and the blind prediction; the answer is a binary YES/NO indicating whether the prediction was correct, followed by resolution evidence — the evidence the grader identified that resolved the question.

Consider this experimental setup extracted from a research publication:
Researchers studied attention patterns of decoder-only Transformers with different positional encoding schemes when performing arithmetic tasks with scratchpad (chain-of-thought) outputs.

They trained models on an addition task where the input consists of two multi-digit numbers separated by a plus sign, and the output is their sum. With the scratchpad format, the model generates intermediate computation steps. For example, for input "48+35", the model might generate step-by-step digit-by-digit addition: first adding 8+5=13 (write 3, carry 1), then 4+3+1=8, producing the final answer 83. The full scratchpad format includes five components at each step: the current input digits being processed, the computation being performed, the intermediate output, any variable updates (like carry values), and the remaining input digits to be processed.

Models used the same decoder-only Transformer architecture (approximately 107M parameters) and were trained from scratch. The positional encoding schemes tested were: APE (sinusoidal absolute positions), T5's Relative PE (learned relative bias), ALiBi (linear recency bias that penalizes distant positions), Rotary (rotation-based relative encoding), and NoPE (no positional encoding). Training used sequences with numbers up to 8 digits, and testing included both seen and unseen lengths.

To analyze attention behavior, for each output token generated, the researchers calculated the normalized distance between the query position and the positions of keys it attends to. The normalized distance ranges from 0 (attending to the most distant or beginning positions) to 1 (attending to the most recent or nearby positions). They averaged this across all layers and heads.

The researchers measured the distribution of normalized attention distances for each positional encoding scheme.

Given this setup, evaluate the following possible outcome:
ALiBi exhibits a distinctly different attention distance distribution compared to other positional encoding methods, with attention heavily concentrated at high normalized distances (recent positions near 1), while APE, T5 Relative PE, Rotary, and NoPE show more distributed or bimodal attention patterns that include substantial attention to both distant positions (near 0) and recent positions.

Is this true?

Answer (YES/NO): NO